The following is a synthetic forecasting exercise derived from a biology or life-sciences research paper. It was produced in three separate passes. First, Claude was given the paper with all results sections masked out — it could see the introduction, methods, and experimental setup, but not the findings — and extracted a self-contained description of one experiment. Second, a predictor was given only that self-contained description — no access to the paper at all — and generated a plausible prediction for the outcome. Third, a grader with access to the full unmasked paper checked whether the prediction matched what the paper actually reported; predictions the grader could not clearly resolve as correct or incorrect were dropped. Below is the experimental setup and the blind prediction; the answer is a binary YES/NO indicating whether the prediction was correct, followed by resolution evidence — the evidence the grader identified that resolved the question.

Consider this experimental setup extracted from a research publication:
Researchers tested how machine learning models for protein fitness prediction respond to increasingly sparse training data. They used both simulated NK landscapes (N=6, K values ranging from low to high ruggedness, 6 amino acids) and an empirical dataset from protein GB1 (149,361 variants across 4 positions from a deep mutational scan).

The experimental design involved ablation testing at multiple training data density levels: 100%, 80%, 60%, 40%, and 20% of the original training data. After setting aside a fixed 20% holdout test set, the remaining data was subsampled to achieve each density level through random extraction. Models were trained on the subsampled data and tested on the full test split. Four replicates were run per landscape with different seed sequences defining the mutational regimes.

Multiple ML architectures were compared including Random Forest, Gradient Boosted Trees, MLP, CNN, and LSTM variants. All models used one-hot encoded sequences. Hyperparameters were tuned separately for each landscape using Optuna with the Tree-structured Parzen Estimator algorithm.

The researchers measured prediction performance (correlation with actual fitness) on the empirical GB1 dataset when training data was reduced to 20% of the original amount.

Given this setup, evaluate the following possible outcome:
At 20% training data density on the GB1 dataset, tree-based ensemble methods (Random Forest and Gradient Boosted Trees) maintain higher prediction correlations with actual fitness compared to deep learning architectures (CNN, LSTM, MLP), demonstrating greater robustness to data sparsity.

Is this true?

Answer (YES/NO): NO